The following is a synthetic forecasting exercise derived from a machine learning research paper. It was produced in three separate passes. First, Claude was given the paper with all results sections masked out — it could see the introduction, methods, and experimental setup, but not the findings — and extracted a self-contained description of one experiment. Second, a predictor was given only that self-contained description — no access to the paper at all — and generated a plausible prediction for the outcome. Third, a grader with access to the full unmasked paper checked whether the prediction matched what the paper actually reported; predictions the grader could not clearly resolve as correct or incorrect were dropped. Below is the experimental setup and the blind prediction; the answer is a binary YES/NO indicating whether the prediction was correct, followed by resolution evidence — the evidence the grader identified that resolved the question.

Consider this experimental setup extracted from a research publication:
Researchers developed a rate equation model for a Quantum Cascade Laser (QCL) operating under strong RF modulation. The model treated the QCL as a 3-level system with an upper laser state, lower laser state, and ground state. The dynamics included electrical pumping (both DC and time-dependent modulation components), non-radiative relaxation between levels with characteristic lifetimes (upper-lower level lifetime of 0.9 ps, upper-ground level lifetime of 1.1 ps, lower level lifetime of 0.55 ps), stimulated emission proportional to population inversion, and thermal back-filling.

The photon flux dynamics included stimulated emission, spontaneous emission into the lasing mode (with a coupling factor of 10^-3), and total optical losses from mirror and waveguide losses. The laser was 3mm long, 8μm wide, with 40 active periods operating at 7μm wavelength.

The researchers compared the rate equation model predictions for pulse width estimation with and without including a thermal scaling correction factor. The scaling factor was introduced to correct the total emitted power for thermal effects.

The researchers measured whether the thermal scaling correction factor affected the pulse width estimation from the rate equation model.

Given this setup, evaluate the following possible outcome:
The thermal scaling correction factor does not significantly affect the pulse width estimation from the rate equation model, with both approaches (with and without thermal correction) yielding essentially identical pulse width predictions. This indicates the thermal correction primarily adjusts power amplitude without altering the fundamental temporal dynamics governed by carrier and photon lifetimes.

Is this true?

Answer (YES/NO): YES